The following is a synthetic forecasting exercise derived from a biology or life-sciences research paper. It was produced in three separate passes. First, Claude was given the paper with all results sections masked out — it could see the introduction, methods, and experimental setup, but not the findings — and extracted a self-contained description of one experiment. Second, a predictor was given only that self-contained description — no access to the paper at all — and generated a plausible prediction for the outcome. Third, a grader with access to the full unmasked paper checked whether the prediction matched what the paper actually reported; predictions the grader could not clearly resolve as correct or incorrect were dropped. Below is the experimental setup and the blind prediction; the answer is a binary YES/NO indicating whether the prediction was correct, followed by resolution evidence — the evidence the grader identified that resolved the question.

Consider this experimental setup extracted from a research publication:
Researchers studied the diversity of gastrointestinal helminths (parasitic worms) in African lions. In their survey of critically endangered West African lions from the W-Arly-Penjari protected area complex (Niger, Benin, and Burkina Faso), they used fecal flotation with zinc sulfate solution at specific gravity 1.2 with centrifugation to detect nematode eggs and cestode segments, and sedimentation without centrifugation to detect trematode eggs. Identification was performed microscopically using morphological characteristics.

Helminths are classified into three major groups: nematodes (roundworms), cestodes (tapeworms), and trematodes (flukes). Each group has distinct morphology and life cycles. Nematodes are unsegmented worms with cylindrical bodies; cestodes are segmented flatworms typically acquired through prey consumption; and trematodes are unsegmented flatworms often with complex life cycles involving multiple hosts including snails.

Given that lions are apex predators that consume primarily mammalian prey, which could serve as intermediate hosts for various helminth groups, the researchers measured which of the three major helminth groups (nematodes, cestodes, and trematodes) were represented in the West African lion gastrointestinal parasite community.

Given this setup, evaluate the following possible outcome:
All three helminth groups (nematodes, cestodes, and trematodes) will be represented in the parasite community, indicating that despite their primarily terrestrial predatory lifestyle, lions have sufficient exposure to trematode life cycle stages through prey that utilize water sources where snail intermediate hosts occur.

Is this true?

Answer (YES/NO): NO